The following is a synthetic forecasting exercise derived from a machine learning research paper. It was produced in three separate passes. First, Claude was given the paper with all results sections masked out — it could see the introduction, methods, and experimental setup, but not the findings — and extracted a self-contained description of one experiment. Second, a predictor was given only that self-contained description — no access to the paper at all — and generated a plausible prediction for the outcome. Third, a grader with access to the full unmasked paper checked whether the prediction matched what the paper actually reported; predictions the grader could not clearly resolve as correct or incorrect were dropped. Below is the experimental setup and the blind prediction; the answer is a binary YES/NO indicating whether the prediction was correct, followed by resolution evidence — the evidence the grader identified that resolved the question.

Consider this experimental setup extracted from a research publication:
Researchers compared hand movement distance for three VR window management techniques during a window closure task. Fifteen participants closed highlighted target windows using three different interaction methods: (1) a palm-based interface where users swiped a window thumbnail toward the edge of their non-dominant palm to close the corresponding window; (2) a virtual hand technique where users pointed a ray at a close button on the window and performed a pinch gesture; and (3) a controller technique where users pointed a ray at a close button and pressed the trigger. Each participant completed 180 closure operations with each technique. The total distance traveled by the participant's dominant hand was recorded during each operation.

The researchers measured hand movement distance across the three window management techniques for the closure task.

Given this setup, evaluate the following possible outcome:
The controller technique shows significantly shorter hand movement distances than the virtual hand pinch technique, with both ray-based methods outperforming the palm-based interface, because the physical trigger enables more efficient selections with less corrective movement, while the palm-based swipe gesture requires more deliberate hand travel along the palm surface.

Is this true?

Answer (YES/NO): NO